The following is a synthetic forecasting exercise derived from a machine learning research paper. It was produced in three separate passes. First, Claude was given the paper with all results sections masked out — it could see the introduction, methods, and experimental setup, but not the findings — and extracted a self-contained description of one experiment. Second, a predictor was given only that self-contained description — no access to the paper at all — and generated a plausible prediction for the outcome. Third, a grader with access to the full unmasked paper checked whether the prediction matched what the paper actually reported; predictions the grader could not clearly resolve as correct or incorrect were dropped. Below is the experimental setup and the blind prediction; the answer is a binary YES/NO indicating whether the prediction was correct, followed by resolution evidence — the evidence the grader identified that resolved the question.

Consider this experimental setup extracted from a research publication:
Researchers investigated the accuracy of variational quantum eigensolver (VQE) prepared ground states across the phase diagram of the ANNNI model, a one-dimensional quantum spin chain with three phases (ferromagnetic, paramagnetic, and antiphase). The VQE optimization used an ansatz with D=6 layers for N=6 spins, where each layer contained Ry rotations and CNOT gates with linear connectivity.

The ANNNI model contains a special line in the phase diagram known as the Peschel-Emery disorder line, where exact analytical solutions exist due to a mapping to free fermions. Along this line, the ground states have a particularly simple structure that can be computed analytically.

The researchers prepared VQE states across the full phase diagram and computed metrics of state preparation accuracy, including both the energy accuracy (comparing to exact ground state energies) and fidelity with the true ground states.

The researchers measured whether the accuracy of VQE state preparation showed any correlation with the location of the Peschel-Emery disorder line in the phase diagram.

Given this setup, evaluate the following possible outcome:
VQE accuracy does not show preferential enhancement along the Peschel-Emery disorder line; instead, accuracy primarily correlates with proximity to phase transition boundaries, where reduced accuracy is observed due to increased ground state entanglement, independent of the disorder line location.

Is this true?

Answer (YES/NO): NO